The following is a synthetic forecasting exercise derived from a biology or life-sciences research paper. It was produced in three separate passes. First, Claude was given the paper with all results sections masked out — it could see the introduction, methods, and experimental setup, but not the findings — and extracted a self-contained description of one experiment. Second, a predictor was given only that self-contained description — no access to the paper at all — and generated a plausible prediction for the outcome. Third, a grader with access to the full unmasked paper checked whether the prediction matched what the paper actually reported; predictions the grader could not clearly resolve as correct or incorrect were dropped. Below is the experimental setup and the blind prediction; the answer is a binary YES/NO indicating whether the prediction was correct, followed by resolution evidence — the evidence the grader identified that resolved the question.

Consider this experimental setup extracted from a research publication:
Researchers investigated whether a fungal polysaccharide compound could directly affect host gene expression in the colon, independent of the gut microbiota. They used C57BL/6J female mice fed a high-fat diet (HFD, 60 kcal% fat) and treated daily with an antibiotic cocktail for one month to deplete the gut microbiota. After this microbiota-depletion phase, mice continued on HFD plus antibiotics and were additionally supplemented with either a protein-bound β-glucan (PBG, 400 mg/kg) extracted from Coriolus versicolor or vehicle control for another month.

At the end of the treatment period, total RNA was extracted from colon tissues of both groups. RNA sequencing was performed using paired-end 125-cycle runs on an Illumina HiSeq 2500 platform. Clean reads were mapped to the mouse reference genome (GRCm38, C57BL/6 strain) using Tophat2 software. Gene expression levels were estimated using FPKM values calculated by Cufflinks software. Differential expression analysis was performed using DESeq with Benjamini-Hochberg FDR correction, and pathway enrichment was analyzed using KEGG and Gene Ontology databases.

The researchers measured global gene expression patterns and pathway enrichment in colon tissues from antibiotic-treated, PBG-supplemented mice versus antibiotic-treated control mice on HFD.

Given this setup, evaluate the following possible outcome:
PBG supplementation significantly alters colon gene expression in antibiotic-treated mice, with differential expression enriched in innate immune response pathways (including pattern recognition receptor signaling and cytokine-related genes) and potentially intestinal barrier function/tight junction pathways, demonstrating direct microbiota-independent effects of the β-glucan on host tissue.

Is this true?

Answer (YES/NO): NO